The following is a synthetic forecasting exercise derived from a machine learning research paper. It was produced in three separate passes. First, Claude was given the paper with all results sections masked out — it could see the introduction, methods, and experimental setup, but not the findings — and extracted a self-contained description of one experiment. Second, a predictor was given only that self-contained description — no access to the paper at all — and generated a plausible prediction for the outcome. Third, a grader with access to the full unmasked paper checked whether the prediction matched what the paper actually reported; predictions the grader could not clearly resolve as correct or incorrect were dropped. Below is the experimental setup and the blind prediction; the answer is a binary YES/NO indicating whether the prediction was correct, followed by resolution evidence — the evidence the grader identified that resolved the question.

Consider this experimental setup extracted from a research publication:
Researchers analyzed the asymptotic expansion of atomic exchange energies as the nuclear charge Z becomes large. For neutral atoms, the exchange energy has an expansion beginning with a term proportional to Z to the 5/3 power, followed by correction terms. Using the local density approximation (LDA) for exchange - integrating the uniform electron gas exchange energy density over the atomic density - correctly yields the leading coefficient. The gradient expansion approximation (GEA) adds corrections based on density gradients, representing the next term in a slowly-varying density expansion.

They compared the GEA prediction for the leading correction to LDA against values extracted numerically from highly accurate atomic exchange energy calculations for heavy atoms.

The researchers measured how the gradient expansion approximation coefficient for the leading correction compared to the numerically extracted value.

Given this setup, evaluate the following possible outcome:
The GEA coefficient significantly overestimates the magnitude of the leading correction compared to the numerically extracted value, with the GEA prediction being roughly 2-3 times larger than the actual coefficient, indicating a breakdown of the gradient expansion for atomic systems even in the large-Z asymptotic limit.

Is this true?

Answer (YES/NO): NO